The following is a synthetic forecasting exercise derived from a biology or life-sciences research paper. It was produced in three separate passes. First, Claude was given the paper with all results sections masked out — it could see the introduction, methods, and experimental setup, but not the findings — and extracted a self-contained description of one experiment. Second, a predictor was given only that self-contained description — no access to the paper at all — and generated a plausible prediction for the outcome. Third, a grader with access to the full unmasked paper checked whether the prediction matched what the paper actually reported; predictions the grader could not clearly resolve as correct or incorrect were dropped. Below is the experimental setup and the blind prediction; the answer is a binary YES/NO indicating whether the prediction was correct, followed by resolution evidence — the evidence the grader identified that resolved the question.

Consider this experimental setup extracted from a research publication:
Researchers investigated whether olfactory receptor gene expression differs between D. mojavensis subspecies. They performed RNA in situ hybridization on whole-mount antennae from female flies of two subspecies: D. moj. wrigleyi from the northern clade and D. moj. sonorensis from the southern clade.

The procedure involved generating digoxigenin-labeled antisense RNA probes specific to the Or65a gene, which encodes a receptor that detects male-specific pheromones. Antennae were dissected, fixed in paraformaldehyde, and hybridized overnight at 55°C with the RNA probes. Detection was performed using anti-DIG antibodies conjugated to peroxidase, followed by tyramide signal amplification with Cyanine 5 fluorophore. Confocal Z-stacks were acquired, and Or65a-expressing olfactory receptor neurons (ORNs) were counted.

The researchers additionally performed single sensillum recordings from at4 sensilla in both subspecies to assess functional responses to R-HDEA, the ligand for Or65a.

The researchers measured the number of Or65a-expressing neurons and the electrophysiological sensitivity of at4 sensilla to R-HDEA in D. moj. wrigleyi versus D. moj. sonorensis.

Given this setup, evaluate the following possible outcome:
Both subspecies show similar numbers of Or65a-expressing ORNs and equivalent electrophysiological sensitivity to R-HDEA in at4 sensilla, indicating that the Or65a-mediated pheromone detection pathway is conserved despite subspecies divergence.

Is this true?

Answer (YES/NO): NO